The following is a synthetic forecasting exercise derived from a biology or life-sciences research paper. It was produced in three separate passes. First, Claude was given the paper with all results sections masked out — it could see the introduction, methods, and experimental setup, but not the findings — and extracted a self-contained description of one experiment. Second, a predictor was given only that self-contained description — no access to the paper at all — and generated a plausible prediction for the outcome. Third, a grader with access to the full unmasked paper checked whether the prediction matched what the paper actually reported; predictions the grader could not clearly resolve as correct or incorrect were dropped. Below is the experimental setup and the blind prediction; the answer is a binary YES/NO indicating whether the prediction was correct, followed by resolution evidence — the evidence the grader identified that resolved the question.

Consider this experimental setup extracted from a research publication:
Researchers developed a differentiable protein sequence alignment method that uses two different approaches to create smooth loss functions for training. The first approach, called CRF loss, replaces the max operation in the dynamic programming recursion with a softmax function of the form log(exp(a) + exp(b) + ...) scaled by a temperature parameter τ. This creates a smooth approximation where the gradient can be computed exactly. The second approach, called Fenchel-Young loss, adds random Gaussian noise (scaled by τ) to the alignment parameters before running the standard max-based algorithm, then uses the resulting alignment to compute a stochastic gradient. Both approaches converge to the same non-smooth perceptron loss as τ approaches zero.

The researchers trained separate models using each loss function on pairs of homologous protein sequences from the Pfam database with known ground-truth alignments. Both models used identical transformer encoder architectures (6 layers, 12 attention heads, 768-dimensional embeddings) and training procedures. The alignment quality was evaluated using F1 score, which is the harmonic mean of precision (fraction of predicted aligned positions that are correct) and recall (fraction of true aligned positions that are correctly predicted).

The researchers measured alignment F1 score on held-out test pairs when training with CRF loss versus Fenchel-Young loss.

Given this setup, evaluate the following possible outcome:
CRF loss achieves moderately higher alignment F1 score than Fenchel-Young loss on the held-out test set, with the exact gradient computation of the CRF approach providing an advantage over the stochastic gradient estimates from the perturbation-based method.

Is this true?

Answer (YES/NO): NO